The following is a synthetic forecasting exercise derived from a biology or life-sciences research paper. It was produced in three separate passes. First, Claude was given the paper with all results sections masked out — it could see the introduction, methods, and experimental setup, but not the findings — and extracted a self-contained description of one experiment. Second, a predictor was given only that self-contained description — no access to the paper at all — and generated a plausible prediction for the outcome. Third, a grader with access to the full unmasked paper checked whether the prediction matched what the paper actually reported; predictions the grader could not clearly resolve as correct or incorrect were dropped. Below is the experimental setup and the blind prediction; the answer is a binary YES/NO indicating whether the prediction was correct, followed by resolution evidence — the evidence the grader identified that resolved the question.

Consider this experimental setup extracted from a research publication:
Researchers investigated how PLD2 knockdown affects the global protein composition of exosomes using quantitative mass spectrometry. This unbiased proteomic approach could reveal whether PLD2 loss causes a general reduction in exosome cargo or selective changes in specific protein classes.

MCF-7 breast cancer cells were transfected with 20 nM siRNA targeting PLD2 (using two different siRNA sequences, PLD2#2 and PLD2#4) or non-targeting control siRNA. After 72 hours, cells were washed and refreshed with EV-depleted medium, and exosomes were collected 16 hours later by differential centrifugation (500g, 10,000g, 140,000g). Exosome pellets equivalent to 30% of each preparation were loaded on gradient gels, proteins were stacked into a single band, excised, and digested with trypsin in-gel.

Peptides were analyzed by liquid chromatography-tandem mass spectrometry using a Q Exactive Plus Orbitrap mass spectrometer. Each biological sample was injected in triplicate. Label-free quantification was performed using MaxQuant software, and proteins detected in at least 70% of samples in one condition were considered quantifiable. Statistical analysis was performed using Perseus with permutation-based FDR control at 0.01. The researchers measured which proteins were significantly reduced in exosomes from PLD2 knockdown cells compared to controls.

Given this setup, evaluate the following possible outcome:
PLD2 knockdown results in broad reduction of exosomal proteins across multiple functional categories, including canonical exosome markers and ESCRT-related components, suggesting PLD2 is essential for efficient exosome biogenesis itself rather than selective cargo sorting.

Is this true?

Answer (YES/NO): YES